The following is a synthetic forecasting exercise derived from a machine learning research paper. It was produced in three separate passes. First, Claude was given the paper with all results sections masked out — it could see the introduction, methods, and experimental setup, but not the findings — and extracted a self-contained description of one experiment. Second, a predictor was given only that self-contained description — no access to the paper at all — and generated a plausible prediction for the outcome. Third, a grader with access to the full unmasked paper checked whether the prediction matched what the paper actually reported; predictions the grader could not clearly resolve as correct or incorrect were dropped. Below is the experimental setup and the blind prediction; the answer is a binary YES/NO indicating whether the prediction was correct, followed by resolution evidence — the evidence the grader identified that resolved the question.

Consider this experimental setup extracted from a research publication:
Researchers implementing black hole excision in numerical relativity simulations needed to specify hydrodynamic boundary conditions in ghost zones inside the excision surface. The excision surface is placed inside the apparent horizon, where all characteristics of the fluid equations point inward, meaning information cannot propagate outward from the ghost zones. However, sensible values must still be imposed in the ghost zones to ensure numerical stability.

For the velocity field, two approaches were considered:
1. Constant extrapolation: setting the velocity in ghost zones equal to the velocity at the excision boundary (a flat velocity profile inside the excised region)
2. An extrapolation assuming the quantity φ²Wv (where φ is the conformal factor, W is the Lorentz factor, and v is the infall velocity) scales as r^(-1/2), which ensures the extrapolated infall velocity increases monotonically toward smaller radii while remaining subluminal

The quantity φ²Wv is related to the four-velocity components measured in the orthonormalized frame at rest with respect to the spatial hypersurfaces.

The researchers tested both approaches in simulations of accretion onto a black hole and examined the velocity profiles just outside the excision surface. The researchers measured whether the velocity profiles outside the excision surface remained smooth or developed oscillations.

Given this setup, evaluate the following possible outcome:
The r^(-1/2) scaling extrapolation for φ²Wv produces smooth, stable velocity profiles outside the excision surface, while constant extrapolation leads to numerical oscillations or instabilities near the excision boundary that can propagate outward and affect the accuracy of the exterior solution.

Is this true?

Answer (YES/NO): YES